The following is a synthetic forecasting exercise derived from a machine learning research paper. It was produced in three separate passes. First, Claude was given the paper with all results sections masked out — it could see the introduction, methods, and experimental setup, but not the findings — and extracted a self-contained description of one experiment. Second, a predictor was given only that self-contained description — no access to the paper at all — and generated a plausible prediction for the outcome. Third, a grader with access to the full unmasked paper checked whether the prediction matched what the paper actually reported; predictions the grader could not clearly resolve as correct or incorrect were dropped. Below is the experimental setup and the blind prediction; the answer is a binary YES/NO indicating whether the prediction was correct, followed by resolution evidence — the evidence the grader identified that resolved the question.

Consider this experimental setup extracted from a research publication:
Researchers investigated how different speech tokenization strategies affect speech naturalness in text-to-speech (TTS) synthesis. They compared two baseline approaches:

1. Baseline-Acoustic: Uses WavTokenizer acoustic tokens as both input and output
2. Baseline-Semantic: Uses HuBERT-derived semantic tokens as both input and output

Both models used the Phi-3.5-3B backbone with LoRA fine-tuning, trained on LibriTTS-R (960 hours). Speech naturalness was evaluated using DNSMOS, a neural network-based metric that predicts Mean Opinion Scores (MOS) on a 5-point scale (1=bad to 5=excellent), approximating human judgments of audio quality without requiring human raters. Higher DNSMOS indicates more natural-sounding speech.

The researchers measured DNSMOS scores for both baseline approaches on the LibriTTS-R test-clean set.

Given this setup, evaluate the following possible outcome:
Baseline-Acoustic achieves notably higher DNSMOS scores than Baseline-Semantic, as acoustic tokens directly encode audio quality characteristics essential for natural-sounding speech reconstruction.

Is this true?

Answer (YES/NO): YES